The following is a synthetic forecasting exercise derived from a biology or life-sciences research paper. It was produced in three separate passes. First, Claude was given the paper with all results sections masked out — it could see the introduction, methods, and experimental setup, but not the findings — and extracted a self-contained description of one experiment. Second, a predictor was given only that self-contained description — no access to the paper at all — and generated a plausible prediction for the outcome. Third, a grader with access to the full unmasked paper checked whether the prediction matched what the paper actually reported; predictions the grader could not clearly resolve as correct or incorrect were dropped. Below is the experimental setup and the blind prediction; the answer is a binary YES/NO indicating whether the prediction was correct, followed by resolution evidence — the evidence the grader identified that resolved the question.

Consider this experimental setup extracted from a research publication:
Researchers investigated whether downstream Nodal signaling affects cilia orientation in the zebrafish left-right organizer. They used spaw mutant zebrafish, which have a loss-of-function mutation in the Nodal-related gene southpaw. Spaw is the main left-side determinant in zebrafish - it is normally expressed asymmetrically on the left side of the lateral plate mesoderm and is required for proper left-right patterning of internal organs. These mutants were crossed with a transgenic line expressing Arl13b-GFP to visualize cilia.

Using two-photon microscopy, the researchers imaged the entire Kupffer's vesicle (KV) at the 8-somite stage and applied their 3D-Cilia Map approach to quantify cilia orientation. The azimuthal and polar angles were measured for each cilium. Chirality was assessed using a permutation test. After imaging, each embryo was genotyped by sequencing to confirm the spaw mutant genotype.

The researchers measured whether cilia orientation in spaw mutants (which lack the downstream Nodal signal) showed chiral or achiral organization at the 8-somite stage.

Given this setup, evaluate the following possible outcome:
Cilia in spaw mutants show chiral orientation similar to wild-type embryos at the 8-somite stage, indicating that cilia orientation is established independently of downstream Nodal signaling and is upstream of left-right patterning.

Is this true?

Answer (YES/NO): YES